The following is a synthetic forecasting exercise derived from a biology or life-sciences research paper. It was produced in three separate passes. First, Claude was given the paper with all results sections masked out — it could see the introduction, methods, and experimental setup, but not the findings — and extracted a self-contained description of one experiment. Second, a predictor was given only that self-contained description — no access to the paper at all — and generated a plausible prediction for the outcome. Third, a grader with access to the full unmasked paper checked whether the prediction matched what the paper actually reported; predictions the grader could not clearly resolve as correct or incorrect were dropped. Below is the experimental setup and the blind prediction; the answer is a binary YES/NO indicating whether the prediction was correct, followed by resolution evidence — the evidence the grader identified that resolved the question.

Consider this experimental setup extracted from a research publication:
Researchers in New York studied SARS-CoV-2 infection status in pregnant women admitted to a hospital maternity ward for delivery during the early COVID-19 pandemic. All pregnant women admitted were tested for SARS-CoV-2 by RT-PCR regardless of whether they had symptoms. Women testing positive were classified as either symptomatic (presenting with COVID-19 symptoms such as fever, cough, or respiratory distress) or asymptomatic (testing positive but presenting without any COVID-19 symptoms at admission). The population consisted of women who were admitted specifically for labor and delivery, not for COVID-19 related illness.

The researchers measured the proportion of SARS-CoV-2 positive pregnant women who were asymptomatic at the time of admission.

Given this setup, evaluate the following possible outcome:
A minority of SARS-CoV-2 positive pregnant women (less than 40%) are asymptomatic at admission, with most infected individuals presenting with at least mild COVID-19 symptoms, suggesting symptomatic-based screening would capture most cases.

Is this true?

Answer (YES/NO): NO